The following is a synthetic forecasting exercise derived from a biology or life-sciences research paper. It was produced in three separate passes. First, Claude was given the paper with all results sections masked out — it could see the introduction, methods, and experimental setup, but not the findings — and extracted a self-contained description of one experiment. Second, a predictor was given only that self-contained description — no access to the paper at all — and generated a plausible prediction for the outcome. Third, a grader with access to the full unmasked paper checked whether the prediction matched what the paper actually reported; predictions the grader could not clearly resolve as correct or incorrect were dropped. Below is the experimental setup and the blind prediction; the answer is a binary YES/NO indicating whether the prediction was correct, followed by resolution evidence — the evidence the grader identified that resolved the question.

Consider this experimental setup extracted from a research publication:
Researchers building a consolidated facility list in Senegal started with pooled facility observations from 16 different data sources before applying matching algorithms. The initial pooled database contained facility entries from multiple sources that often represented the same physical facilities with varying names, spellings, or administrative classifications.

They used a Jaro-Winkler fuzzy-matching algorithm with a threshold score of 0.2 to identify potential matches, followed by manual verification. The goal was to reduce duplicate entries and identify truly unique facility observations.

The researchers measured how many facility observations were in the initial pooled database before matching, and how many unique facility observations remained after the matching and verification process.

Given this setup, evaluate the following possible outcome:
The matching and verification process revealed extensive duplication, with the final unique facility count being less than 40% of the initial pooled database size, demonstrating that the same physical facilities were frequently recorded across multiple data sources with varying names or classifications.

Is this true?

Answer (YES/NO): YES